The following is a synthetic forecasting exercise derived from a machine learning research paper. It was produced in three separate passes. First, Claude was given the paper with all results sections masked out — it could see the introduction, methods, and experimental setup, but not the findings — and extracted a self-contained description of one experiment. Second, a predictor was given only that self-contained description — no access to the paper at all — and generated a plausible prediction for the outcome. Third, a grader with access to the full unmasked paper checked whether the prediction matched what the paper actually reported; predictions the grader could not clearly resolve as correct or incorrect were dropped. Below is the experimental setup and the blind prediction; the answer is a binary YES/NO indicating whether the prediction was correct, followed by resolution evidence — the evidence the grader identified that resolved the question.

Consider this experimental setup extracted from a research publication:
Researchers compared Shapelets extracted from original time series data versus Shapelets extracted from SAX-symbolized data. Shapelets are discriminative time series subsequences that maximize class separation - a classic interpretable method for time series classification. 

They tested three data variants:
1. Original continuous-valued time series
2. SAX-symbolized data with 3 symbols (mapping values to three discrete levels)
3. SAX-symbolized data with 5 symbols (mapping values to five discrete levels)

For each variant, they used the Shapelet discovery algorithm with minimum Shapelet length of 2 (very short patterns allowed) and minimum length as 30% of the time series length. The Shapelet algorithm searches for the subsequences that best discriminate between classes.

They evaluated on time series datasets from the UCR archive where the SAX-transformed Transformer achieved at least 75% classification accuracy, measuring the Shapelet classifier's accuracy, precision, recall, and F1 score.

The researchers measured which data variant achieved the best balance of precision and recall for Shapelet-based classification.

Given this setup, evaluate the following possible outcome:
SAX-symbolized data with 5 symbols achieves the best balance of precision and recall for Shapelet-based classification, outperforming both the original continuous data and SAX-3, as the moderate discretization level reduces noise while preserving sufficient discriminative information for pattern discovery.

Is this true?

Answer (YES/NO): NO